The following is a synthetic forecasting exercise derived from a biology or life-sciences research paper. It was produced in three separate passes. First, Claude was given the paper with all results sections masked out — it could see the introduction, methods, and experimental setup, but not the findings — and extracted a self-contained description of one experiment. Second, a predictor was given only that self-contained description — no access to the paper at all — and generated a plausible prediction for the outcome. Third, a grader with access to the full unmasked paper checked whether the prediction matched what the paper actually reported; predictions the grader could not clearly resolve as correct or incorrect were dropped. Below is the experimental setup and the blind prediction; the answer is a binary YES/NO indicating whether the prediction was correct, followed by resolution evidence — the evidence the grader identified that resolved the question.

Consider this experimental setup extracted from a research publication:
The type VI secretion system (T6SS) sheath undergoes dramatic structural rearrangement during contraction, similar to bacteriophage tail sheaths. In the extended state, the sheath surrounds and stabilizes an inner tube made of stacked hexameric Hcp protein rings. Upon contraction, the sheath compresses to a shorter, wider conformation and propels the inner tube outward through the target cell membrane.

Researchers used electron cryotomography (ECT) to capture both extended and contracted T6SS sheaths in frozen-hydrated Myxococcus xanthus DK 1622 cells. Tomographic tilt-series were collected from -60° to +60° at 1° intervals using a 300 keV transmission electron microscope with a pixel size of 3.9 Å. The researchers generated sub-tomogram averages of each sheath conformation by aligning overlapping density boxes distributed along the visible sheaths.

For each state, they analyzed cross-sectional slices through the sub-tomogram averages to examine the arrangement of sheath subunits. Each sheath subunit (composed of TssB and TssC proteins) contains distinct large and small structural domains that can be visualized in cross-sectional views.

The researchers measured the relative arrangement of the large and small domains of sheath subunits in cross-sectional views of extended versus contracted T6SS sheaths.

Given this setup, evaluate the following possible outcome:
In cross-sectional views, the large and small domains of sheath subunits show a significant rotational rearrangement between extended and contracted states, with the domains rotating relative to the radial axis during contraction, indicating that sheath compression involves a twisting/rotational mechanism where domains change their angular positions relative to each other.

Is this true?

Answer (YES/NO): NO